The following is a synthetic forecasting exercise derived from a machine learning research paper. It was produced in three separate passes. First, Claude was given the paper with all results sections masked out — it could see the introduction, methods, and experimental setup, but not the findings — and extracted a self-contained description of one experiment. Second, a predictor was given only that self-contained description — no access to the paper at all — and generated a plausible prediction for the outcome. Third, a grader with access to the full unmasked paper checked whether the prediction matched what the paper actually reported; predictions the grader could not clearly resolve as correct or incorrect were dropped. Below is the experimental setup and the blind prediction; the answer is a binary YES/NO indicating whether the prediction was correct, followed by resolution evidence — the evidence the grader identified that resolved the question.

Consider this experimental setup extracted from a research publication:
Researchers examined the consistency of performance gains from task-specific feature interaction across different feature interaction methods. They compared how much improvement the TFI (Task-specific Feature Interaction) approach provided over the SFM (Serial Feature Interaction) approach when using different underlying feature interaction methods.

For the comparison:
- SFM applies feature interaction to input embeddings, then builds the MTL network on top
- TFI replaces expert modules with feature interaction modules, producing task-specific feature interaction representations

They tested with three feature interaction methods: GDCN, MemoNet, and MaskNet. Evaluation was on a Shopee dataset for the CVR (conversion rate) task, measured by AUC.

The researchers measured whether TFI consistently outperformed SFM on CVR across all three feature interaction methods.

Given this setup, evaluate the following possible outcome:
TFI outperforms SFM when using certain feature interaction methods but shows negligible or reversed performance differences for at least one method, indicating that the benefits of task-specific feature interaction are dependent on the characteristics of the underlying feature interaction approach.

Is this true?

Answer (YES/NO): YES